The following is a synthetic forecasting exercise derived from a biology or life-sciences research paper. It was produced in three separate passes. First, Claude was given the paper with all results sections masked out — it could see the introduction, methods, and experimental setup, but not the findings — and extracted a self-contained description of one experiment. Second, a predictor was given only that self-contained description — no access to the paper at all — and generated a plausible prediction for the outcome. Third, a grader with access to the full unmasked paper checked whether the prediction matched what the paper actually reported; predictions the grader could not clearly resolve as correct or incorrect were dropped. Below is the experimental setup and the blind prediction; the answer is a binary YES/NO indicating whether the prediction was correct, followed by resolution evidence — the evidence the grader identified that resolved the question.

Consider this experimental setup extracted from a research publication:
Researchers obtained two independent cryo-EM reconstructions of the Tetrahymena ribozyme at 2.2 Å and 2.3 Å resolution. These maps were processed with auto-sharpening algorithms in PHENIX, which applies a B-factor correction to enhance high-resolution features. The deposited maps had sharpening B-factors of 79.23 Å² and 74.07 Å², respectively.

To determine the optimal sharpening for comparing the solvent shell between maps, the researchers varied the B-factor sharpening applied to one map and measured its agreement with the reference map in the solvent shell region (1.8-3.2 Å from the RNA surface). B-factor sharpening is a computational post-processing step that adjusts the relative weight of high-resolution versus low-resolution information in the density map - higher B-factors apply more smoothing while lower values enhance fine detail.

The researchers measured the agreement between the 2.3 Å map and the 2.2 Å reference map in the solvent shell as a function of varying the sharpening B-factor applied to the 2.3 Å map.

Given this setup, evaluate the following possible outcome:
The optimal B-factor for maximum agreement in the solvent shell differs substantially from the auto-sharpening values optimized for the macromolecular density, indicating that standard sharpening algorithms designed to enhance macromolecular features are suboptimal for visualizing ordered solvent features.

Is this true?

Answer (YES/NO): NO